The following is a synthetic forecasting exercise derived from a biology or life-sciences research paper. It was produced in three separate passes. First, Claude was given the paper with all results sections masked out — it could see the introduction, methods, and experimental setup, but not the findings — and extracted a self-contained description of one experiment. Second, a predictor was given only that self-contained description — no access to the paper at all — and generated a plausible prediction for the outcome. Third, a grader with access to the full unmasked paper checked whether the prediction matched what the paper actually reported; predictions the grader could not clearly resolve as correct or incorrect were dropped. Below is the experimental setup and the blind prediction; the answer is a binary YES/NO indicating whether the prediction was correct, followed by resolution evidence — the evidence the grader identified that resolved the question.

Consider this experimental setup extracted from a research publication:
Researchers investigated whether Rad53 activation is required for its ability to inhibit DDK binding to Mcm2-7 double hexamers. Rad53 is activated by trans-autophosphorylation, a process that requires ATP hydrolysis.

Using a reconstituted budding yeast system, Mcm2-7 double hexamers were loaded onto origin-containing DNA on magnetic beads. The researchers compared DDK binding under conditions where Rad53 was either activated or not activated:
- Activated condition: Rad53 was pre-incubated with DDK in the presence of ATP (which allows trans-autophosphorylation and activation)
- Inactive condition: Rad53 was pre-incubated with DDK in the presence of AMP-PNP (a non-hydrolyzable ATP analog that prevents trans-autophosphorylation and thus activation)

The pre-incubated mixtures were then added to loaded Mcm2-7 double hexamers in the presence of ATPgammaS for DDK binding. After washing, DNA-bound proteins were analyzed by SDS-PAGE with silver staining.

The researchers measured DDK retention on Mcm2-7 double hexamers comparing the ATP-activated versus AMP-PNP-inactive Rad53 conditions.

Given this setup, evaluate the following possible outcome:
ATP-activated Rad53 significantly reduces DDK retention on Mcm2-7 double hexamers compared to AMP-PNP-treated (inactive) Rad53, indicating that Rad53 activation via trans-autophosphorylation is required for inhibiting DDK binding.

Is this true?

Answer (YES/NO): NO